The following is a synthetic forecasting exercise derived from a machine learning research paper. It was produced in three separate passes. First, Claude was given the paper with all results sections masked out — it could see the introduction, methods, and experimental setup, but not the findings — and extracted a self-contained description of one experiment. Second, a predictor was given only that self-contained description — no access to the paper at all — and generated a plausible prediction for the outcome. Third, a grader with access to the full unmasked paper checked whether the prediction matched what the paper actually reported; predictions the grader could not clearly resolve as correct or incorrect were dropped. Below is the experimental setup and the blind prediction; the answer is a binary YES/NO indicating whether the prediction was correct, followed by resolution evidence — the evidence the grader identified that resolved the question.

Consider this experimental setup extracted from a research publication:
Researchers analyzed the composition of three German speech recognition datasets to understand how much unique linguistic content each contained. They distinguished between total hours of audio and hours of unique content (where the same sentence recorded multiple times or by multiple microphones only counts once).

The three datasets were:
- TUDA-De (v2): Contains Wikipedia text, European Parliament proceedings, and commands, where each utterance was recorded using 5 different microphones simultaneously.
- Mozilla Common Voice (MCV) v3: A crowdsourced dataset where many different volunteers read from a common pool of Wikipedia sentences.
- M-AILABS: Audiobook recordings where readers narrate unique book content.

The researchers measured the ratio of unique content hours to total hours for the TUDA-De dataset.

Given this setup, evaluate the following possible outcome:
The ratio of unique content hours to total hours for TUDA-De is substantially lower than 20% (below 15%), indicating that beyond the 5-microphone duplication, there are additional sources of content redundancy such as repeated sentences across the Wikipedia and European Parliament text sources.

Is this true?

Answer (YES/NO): NO